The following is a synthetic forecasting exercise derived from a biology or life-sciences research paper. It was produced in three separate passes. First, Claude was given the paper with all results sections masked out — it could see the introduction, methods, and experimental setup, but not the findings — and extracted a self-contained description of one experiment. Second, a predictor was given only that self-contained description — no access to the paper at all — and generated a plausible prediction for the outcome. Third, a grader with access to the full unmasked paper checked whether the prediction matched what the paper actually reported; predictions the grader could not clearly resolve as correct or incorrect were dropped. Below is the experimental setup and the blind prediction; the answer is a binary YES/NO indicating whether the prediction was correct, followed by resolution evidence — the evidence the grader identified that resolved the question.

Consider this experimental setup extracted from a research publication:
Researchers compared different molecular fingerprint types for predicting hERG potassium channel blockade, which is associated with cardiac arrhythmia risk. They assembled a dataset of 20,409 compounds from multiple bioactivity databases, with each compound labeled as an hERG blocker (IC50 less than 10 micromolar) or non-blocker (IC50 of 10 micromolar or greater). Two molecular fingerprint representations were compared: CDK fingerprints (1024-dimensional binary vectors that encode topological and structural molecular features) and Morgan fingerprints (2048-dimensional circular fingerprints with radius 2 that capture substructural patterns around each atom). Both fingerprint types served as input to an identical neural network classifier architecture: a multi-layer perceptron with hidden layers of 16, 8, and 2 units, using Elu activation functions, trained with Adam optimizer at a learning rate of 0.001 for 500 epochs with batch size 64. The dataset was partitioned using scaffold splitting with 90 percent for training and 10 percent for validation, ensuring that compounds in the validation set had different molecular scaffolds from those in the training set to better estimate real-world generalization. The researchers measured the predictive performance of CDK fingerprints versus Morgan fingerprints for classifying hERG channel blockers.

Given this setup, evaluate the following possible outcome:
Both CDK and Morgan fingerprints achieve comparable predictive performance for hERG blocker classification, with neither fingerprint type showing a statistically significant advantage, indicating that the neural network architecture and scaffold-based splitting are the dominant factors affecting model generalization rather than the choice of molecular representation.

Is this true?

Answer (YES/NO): NO